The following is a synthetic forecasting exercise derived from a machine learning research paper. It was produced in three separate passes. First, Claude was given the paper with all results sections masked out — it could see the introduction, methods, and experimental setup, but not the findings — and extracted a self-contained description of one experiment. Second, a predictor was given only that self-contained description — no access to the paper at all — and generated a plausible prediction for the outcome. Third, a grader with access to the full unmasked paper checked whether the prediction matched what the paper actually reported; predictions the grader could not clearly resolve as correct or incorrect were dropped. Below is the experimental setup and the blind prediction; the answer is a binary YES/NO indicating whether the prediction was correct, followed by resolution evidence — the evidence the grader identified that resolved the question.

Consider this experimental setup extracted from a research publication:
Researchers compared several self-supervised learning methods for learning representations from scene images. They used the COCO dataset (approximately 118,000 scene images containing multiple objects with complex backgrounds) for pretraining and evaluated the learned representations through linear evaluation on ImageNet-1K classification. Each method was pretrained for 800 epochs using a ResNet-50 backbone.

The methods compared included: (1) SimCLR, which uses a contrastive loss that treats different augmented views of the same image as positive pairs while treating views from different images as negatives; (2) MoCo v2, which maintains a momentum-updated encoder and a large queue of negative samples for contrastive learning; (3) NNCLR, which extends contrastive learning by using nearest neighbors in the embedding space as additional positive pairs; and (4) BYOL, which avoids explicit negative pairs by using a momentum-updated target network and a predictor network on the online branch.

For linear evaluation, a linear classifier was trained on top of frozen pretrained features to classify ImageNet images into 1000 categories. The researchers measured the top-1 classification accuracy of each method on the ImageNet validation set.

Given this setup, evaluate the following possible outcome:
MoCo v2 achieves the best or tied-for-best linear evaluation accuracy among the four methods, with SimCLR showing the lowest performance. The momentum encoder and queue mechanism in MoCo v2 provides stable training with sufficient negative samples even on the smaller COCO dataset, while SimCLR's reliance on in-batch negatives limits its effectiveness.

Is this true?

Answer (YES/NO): NO